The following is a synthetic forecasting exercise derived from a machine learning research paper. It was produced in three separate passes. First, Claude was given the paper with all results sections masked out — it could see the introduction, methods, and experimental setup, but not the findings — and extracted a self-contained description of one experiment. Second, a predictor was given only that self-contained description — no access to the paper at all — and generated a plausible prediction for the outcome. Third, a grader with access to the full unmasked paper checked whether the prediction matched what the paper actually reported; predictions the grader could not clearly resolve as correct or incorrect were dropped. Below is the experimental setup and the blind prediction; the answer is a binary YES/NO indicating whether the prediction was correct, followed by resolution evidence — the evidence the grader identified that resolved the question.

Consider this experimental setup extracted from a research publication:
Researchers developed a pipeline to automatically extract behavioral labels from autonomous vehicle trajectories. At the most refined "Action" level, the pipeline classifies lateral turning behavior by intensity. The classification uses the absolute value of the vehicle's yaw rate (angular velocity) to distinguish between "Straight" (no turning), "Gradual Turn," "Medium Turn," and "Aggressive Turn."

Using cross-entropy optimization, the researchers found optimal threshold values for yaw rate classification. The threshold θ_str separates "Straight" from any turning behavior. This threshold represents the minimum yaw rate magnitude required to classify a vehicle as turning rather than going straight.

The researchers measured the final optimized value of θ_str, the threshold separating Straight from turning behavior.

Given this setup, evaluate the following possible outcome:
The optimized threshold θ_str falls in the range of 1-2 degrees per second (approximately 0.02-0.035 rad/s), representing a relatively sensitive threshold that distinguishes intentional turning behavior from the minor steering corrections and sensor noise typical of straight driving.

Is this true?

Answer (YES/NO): YES